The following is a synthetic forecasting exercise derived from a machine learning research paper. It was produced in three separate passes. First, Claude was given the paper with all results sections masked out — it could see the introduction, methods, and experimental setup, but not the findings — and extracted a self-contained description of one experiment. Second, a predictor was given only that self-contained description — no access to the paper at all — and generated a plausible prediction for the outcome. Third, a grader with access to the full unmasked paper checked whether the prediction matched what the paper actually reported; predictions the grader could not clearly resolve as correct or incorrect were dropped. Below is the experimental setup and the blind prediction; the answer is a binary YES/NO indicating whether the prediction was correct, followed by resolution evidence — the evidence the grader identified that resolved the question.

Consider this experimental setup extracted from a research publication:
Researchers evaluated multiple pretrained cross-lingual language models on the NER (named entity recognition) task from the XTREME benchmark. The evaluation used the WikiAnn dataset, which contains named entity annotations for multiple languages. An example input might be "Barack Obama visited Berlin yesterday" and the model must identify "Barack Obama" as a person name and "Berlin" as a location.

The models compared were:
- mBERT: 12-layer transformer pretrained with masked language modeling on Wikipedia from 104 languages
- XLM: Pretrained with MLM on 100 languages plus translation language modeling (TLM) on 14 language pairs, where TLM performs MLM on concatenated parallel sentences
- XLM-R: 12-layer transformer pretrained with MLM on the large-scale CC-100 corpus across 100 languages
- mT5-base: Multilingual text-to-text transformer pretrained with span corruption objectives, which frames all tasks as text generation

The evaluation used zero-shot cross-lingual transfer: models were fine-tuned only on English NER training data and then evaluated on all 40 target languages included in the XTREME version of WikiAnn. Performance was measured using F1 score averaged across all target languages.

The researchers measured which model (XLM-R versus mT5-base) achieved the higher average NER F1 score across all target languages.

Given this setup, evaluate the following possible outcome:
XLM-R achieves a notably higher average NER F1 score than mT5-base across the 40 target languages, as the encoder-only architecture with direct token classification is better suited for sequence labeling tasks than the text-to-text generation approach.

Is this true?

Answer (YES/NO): YES